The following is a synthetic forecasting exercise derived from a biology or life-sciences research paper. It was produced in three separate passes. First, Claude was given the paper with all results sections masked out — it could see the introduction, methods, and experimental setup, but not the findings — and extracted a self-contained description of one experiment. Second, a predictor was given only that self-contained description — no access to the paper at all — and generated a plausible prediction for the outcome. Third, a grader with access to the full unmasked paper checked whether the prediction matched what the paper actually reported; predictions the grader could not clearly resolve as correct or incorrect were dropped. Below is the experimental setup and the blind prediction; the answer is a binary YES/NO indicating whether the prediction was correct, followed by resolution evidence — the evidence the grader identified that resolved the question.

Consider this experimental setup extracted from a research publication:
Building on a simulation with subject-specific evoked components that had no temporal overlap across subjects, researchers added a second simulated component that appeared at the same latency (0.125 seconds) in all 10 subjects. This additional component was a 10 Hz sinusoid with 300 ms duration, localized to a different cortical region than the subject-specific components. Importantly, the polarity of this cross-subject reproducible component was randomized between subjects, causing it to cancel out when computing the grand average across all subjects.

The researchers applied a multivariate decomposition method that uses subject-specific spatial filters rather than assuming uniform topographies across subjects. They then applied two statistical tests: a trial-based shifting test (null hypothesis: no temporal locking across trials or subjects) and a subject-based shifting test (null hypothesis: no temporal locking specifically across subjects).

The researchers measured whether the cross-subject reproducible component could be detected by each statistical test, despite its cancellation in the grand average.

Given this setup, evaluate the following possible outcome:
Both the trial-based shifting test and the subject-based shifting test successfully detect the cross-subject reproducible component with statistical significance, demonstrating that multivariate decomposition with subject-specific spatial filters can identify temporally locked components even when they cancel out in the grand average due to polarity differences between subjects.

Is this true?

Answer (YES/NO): YES